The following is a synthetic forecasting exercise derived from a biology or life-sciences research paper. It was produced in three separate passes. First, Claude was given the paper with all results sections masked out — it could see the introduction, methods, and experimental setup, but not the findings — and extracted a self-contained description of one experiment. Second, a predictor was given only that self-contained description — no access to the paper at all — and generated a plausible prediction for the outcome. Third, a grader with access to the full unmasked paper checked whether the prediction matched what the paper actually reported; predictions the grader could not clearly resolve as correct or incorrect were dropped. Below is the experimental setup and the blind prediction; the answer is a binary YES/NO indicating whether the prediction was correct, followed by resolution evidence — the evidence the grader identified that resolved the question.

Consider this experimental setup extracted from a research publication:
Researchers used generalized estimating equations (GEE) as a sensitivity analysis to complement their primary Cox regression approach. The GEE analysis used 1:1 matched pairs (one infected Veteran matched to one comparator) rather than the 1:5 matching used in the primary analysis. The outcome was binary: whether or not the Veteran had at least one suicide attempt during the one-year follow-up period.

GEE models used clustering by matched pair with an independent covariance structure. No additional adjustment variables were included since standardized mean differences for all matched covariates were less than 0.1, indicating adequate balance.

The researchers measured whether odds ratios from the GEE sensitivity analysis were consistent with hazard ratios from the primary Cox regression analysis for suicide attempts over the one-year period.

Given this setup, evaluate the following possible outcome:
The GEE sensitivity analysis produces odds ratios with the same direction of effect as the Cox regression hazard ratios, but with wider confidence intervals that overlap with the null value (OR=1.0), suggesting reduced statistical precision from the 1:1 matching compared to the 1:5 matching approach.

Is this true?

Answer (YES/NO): NO